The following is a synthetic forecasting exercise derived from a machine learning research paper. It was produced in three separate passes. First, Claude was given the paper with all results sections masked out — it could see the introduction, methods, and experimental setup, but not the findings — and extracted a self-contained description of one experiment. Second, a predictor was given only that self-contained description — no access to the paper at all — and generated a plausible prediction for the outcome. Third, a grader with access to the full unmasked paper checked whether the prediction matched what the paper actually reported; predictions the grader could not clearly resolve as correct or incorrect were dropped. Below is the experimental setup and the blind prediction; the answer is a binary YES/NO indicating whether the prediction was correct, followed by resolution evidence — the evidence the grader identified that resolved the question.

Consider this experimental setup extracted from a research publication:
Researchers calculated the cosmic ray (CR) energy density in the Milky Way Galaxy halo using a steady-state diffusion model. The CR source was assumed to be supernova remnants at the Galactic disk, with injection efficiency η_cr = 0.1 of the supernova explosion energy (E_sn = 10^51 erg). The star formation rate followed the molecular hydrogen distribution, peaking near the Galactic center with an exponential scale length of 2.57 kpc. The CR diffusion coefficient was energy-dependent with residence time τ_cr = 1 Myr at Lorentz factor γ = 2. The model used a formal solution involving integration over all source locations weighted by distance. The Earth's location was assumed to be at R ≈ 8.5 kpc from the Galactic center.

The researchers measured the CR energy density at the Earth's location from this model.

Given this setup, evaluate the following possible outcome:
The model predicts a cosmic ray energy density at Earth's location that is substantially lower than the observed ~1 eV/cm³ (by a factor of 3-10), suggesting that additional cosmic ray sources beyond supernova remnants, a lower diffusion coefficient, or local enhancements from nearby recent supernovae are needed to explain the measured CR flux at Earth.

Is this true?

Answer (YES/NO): NO